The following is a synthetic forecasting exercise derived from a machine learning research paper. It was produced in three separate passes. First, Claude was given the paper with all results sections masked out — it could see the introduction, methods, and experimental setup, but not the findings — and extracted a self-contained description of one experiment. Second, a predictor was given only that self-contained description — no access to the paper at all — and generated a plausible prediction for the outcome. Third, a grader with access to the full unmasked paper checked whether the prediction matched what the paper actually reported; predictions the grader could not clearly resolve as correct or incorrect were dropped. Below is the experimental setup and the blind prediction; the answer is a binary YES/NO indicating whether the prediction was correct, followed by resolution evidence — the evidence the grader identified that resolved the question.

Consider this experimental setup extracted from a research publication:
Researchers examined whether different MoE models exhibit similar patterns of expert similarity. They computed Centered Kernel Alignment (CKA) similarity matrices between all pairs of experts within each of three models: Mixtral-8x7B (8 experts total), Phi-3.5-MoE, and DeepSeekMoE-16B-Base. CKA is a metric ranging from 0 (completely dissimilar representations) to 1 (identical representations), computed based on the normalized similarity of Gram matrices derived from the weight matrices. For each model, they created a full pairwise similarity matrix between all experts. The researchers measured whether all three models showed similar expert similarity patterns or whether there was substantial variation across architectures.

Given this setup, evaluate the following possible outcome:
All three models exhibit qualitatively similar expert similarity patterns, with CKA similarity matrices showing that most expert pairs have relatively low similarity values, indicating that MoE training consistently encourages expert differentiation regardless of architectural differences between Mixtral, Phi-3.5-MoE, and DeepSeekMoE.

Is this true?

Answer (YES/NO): NO